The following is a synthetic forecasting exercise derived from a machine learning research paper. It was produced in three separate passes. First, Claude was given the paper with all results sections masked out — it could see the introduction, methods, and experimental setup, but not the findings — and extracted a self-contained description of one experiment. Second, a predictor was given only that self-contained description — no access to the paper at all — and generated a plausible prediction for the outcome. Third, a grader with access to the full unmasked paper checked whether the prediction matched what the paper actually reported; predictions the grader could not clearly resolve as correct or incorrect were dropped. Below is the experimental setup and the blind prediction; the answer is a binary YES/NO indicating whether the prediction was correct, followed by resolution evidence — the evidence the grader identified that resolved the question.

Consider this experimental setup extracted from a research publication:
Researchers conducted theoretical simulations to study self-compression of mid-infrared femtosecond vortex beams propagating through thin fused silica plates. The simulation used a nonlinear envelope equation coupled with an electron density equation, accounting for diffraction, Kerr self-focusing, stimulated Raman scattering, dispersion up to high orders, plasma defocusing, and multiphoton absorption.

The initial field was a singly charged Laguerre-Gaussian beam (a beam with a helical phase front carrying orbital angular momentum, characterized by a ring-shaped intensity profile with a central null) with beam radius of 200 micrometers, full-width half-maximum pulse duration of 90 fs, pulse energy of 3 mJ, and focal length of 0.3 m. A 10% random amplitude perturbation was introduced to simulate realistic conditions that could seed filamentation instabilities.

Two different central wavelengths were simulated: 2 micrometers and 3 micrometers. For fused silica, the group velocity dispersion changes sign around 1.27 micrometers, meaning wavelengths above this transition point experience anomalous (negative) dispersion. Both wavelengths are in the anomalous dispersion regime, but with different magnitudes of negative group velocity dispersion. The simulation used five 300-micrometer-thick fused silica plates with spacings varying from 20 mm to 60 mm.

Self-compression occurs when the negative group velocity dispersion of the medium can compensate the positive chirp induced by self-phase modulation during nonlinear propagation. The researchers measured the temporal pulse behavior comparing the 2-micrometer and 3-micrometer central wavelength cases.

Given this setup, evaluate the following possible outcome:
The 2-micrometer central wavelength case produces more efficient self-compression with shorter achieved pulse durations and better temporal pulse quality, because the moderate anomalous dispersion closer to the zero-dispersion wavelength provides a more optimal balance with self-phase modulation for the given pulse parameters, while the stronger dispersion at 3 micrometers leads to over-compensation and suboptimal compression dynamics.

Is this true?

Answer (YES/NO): NO